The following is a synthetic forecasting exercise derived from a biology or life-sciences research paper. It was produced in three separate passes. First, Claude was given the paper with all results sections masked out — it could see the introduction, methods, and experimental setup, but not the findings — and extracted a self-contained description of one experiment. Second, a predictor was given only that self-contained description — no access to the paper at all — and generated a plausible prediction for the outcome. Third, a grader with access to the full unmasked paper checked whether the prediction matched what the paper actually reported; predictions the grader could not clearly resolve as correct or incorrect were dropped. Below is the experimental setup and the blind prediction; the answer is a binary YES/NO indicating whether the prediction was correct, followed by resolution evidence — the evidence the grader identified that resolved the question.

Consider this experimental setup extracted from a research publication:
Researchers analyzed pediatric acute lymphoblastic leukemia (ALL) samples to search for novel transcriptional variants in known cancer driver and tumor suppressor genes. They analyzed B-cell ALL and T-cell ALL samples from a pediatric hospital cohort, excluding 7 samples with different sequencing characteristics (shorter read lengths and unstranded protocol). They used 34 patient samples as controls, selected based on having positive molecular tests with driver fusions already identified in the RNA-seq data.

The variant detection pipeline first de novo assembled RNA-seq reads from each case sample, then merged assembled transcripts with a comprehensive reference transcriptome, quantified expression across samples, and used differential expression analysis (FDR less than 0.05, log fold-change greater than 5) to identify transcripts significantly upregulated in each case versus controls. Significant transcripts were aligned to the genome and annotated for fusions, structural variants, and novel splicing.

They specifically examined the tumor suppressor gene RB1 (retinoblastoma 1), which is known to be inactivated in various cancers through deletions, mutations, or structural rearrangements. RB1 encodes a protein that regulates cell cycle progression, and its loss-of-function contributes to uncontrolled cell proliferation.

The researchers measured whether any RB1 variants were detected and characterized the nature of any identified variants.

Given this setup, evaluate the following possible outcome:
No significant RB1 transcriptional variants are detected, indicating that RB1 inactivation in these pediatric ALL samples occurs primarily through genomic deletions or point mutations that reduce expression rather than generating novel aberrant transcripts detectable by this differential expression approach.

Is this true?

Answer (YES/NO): NO